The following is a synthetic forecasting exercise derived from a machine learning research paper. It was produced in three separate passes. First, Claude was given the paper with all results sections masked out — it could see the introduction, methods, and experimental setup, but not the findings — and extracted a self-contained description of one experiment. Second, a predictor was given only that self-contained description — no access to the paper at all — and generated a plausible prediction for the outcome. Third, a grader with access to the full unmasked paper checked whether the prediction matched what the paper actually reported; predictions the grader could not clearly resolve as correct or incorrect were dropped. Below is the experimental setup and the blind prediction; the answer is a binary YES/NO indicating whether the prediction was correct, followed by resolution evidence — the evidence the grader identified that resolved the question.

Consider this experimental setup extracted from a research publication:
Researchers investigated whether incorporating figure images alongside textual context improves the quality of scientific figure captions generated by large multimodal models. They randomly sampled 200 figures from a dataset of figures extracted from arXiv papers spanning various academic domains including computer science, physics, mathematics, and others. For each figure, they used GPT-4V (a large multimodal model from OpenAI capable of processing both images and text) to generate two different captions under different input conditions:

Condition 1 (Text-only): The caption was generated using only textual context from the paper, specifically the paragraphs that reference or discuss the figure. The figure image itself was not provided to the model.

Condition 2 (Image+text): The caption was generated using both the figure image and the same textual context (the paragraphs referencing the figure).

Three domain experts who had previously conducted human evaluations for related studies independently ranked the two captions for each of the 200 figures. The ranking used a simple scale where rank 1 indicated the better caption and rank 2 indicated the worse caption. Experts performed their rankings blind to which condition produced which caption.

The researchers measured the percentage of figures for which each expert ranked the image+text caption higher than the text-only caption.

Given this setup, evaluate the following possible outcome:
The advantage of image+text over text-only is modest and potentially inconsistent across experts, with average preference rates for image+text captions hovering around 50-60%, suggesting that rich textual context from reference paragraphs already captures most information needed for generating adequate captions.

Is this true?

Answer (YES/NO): NO